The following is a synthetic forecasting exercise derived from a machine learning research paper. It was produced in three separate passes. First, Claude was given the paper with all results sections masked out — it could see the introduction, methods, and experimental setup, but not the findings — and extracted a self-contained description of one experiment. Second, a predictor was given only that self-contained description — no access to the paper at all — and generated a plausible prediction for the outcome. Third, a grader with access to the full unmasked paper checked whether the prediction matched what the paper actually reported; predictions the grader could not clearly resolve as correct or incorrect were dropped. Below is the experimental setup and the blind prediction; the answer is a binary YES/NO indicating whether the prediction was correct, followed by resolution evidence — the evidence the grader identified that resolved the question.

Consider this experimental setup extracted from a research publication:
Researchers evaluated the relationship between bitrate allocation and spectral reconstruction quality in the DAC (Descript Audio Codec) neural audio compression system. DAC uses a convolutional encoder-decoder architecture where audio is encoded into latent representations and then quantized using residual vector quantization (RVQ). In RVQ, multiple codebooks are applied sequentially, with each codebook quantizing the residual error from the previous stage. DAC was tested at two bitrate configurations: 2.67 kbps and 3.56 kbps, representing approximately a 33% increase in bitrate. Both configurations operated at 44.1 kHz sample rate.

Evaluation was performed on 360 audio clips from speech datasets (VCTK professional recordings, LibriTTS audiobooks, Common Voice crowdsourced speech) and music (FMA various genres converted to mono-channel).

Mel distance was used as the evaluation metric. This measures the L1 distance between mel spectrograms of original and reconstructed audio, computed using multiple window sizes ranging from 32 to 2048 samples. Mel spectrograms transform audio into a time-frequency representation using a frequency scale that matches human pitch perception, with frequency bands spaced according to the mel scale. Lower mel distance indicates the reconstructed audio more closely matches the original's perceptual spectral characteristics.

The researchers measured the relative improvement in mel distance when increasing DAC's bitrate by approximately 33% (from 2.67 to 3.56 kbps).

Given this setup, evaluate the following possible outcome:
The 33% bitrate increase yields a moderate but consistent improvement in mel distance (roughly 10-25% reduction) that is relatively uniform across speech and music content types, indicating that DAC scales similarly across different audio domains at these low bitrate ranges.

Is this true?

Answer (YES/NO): NO